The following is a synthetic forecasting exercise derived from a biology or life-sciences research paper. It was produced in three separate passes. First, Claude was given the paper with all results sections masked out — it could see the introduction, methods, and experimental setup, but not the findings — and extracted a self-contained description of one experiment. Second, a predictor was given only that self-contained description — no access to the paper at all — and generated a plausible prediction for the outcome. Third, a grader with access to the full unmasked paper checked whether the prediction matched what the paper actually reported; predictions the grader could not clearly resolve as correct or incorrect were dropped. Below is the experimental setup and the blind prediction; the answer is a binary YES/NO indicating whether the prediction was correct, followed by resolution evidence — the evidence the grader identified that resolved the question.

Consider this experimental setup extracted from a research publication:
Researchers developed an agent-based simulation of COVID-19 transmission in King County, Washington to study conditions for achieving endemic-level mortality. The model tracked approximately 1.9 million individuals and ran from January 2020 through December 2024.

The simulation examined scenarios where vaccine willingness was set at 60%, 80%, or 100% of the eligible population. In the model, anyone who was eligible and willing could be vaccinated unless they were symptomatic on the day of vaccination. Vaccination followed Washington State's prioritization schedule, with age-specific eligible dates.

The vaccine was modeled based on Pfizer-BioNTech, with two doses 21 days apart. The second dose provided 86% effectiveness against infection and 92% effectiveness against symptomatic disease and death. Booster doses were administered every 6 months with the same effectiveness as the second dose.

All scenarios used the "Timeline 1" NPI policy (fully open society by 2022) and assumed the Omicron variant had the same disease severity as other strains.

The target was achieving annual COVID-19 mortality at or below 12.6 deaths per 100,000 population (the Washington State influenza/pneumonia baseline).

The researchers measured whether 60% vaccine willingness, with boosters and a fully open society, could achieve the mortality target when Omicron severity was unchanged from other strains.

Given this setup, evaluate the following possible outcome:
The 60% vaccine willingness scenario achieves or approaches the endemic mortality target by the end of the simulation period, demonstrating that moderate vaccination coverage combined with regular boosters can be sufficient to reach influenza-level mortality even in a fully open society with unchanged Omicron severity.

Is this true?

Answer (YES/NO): NO